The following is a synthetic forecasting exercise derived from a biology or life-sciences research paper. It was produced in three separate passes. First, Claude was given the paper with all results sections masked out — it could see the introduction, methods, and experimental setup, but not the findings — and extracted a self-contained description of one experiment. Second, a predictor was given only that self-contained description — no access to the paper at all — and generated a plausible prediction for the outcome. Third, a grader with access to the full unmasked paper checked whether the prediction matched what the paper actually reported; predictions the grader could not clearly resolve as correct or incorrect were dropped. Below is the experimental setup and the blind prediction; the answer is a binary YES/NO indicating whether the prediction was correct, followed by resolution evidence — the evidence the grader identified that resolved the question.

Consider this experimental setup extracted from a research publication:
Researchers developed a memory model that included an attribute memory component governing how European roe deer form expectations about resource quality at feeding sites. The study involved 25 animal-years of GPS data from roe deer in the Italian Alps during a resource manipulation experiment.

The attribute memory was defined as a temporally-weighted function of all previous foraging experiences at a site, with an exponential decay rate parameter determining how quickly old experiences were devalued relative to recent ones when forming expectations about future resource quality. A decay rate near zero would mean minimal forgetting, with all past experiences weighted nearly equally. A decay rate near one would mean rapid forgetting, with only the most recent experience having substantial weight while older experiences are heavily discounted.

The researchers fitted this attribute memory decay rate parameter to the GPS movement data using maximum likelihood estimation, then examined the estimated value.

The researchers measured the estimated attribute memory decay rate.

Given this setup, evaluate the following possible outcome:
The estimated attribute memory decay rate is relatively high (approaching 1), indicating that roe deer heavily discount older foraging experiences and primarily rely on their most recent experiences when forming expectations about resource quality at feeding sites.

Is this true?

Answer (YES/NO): NO